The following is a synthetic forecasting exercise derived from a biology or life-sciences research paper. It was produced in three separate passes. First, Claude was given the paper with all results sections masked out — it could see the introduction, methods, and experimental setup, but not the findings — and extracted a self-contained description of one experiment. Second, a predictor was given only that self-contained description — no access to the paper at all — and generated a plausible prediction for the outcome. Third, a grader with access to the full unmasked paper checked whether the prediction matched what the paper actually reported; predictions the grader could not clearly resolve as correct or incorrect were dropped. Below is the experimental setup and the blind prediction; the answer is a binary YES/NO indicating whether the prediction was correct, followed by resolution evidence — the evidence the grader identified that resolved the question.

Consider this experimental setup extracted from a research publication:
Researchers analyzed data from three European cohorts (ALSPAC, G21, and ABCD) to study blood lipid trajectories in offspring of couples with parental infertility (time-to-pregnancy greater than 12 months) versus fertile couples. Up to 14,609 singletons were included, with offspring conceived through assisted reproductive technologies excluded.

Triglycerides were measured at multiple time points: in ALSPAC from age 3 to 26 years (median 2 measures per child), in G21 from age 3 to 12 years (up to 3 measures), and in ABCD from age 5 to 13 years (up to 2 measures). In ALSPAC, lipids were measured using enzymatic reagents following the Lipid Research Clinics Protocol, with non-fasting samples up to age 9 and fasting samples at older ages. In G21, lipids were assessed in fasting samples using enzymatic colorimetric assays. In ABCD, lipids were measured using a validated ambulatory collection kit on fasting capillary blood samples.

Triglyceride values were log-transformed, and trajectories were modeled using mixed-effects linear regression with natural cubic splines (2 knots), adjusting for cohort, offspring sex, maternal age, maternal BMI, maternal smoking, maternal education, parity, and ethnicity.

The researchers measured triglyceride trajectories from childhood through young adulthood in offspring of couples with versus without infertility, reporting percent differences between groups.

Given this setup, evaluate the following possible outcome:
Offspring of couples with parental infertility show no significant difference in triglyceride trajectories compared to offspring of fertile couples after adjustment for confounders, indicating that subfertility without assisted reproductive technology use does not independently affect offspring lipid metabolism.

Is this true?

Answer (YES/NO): NO